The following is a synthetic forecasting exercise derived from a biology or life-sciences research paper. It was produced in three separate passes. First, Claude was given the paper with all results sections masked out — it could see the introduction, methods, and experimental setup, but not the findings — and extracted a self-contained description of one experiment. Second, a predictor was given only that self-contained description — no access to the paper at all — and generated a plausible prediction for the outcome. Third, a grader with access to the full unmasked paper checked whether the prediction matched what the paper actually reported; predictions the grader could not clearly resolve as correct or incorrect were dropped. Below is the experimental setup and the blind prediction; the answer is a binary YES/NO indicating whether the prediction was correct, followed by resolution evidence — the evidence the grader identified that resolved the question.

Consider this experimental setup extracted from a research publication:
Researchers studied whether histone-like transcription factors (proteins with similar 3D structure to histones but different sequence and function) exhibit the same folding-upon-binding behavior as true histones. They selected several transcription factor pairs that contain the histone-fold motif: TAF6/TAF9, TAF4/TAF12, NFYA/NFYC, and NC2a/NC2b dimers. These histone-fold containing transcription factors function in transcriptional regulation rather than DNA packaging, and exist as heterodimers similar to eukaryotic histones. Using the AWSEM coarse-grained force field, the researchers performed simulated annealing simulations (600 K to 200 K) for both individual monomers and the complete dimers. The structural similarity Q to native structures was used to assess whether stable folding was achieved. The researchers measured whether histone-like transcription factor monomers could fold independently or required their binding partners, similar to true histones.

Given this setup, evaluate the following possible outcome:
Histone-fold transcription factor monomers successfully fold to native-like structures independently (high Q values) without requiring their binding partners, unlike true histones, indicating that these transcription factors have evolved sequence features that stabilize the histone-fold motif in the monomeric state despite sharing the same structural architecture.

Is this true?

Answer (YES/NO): NO